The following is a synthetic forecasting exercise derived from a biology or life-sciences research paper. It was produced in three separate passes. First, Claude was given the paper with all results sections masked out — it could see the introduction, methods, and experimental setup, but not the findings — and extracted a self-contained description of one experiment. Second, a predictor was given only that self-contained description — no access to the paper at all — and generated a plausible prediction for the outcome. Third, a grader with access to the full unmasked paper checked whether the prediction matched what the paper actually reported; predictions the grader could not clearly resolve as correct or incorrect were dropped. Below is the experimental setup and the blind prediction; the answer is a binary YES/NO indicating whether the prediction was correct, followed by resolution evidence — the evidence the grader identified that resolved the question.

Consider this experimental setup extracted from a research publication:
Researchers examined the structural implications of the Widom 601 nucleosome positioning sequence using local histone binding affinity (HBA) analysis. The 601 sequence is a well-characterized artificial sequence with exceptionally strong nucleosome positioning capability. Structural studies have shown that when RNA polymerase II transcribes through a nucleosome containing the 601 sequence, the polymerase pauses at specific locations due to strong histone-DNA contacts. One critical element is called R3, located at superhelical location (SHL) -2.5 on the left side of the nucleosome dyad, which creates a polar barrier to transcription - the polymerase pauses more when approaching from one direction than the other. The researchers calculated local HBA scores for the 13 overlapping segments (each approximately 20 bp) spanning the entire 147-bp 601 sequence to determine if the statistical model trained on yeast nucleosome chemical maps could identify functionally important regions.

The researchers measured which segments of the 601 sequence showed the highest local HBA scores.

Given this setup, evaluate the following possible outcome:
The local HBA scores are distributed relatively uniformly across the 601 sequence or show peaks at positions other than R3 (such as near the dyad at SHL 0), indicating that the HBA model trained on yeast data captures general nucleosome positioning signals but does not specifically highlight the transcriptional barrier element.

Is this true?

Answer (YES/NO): NO